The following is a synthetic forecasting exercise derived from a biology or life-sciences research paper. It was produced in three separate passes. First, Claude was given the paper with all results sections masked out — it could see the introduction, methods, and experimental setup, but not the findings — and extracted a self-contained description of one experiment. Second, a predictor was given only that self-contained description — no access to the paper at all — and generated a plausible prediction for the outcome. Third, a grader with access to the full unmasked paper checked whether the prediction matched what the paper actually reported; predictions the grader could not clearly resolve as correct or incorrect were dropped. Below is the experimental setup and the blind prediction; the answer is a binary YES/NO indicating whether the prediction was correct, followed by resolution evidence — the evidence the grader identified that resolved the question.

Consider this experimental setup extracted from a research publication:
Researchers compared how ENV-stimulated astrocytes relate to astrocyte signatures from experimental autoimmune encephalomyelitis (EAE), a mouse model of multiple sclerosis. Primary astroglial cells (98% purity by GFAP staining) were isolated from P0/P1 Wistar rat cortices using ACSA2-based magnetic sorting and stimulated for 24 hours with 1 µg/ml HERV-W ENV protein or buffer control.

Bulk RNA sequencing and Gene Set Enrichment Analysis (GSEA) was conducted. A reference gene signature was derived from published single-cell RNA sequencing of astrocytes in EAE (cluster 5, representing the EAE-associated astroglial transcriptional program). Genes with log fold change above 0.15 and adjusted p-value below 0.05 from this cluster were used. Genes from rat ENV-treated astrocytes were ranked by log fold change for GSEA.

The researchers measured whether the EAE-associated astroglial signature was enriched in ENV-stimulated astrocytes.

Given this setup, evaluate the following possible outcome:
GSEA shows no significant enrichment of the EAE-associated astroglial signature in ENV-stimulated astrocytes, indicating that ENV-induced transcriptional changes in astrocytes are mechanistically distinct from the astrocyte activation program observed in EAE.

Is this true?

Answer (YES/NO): NO